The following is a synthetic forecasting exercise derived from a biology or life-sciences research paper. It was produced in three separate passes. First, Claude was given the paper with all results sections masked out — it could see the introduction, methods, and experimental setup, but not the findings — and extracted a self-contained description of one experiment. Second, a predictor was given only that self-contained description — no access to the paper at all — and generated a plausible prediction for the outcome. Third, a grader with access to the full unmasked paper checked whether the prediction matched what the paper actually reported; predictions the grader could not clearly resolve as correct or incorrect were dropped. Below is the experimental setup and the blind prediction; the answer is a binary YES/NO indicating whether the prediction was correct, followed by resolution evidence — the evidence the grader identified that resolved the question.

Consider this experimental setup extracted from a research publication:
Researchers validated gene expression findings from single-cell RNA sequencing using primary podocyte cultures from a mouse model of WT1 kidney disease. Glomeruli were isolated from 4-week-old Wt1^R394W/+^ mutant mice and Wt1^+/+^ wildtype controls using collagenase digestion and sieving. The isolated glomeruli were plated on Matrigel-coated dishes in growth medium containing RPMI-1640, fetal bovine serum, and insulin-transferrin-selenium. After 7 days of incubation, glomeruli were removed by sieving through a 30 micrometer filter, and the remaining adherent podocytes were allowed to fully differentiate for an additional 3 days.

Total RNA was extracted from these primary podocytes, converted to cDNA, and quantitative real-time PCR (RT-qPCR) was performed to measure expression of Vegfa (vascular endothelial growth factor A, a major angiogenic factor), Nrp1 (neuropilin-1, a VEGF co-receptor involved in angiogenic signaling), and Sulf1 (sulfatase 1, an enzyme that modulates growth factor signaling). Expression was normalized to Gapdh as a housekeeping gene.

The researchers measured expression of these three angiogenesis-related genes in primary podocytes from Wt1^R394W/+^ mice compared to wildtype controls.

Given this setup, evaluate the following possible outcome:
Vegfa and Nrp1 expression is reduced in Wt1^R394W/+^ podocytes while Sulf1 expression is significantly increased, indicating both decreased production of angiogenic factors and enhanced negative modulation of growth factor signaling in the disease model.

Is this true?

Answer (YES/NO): NO